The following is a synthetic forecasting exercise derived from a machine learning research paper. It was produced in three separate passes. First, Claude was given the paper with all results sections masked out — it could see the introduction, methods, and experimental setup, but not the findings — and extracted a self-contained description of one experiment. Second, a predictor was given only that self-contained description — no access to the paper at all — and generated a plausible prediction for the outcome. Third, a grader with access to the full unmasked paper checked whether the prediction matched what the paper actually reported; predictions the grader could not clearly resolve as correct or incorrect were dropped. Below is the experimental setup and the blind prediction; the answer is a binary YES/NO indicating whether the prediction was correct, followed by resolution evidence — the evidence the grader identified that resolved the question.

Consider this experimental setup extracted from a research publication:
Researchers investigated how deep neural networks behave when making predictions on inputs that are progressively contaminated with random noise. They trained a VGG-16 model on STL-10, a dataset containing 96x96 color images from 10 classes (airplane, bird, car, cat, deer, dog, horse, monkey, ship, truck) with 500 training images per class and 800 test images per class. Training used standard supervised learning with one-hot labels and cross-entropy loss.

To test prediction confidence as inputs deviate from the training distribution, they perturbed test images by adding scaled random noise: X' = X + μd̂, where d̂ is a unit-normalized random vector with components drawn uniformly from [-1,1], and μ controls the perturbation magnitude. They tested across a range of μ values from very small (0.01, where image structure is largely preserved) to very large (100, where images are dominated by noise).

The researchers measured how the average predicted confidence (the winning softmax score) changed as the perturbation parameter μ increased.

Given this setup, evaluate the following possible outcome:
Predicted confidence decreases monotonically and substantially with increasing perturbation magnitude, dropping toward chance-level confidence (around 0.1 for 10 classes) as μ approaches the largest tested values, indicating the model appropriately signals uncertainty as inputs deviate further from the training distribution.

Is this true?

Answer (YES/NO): NO